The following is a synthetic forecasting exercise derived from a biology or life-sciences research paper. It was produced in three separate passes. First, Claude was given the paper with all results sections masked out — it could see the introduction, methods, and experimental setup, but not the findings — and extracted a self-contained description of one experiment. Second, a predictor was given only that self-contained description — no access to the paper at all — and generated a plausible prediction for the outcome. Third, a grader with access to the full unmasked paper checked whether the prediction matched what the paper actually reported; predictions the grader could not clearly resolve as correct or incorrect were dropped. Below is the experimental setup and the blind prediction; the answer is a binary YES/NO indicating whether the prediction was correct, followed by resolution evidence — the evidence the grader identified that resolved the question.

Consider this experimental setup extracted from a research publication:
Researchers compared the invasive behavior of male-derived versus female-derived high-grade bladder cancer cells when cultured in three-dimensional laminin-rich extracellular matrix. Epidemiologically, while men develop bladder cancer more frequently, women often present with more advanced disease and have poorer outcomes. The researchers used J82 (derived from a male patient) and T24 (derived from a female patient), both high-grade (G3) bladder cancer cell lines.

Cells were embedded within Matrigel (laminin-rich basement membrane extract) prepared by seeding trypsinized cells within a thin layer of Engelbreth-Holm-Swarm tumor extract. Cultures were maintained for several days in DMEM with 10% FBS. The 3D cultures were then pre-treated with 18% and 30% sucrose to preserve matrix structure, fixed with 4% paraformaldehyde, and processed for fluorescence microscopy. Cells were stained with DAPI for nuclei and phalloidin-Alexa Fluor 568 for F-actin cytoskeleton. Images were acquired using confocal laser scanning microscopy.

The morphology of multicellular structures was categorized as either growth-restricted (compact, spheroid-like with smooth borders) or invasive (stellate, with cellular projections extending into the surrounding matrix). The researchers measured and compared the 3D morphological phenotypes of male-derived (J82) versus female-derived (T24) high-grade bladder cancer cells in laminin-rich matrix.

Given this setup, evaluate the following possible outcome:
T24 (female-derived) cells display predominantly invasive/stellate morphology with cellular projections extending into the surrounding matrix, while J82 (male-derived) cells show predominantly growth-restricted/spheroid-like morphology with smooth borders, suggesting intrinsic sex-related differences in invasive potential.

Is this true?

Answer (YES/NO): NO